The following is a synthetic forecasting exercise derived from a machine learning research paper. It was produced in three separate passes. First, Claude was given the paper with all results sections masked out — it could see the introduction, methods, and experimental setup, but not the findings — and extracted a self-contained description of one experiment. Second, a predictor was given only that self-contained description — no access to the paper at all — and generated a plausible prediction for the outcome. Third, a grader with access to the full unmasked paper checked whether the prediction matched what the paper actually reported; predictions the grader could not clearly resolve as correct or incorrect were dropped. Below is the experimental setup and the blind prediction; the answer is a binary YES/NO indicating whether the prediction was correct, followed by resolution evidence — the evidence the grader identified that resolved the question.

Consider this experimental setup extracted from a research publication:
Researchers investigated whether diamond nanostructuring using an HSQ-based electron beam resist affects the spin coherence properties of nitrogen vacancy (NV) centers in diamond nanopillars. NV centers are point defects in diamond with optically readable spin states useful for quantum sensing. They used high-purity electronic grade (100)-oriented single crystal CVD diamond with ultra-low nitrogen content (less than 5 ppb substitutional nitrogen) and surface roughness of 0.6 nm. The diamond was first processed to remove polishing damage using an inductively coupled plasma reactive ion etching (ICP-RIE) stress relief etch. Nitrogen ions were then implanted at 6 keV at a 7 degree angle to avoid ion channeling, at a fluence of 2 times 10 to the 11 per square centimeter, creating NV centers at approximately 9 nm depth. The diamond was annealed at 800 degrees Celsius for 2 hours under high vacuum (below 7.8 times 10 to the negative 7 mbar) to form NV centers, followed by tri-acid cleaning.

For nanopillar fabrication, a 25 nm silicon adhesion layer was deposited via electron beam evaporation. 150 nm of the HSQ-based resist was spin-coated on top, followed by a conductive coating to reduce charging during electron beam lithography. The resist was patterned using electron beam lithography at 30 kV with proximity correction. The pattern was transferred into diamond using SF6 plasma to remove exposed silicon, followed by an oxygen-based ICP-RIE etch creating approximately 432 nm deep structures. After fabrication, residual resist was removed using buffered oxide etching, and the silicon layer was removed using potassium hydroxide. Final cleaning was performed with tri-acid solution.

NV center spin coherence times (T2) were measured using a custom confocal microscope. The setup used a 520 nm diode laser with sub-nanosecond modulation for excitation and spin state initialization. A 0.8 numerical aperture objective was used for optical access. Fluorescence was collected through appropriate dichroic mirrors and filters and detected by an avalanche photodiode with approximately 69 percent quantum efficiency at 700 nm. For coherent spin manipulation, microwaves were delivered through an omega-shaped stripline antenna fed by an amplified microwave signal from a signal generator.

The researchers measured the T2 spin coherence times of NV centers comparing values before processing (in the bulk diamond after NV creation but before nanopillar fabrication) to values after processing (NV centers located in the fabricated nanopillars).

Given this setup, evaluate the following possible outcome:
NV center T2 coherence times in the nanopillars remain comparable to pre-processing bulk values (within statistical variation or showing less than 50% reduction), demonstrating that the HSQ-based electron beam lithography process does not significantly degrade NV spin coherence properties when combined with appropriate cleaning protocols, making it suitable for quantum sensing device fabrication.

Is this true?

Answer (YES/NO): YES